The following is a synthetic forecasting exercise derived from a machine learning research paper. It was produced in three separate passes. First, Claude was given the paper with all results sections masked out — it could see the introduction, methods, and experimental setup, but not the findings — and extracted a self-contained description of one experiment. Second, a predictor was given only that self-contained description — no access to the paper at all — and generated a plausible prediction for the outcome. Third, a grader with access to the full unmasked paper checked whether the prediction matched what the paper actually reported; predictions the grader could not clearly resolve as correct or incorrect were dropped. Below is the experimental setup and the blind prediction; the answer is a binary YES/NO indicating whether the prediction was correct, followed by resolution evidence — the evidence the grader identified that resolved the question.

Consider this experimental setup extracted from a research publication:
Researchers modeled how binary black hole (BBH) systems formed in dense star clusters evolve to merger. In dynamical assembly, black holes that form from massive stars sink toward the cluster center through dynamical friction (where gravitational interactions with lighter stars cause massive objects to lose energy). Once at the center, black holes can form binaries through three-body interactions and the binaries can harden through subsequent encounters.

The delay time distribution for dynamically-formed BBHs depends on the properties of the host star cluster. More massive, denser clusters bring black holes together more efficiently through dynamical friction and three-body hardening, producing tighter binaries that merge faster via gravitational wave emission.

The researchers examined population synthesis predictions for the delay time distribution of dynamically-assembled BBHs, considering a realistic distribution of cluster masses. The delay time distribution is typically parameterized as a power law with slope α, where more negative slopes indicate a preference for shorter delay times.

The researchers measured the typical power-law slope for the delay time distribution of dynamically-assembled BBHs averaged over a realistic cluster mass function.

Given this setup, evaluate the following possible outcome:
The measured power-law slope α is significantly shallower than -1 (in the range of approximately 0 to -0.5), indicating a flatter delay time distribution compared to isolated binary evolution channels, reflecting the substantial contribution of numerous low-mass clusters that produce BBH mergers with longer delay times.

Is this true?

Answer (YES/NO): NO